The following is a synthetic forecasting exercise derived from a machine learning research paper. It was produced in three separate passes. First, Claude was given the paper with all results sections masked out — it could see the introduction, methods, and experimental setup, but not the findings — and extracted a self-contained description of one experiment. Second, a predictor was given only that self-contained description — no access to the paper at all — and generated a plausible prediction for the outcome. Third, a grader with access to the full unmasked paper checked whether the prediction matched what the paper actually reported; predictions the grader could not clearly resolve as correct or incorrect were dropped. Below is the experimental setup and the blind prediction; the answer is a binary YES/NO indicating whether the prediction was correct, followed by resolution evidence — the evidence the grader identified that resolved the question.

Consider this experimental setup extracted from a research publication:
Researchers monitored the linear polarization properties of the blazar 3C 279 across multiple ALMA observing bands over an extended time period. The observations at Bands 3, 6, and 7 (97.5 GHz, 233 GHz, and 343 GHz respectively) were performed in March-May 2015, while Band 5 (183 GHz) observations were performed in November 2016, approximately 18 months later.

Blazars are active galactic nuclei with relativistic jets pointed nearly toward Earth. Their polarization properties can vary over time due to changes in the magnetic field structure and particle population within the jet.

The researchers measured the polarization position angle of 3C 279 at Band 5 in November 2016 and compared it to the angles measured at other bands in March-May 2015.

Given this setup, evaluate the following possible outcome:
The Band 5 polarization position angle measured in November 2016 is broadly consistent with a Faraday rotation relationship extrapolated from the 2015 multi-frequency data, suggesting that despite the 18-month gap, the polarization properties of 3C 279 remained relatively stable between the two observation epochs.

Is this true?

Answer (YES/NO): NO